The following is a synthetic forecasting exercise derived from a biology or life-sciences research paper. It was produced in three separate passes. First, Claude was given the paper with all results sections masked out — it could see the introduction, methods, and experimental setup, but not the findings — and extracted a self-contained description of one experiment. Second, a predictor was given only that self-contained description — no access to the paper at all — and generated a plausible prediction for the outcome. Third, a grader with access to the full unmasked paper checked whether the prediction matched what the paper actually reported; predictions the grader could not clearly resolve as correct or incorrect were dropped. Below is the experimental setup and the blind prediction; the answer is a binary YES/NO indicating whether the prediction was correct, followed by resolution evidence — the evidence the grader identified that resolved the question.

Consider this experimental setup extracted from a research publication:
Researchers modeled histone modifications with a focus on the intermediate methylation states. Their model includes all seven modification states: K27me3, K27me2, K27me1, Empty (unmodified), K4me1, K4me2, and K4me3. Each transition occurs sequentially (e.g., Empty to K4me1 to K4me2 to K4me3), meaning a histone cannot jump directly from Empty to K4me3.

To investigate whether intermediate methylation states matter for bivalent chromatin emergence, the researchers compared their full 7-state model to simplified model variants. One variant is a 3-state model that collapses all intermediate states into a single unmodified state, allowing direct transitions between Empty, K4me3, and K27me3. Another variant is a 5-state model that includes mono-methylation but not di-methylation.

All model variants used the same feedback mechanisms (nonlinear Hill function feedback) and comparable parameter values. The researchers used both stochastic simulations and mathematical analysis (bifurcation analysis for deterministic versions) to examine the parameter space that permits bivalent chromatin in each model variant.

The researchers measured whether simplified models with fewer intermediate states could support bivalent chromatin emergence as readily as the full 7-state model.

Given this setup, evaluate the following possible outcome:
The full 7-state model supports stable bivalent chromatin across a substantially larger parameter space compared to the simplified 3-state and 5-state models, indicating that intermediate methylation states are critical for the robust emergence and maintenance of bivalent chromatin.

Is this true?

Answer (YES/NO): YES